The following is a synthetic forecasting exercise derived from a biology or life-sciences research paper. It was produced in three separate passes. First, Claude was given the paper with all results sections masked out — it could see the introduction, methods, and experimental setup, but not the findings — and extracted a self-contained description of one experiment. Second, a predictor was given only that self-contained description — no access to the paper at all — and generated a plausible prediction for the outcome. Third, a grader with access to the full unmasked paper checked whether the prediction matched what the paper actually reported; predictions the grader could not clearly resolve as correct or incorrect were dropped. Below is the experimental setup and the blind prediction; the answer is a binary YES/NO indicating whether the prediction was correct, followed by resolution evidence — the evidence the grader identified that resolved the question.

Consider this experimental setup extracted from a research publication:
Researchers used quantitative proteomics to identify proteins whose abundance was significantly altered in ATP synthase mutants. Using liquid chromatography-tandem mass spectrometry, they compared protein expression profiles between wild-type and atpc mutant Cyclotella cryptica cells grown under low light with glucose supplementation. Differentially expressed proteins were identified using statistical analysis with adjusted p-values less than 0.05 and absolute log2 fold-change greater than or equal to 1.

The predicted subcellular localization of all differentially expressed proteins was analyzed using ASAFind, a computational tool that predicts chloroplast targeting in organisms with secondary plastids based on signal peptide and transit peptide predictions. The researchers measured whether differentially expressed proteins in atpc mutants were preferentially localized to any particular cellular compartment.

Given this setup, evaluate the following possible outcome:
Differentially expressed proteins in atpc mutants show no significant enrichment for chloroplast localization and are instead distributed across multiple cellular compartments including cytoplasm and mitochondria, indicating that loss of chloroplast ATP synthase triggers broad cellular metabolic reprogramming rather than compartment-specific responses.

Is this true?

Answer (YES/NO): NO